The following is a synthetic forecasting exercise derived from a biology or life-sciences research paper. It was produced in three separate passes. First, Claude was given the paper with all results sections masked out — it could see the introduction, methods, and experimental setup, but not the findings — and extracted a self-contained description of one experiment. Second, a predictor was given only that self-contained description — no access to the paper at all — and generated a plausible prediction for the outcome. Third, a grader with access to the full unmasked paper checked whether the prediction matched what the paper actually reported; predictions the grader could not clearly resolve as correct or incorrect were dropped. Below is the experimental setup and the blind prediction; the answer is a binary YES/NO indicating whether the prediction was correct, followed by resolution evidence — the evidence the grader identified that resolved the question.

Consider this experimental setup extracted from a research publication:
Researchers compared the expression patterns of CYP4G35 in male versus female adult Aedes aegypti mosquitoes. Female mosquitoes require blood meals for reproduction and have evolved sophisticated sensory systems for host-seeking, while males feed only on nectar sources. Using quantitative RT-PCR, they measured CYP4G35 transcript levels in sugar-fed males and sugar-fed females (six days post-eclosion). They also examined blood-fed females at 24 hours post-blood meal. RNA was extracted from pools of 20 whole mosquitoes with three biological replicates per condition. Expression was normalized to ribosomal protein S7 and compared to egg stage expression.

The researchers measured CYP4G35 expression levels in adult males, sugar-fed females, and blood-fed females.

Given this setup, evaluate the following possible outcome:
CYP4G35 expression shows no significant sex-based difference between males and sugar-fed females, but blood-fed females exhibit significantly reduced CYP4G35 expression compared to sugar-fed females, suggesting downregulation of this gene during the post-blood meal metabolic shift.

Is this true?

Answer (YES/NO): NO